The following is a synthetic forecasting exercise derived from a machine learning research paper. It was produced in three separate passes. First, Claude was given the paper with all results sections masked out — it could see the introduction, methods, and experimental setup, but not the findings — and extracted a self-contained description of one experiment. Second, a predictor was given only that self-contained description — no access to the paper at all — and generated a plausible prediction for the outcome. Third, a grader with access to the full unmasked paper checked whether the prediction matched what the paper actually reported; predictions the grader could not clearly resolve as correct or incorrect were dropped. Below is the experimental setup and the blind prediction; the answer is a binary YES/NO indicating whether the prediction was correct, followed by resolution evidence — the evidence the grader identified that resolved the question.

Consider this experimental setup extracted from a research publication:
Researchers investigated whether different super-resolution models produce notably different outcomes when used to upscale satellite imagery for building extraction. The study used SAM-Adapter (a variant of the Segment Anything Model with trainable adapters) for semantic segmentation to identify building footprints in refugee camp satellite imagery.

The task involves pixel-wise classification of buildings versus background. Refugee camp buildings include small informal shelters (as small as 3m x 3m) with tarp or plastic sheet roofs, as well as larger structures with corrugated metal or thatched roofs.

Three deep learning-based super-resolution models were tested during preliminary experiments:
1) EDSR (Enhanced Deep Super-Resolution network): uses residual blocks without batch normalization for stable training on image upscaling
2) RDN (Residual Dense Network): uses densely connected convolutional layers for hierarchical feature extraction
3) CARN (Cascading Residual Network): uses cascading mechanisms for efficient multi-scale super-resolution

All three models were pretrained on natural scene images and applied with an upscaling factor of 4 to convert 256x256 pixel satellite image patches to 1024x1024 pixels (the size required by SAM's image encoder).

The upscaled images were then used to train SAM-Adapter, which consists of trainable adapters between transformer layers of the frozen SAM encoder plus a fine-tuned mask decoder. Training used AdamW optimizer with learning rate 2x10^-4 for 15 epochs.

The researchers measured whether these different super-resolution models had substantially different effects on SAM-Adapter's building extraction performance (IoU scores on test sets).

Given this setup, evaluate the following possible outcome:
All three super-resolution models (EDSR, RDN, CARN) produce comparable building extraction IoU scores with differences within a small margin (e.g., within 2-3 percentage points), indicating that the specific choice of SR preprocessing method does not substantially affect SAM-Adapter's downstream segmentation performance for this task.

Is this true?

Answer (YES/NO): YES